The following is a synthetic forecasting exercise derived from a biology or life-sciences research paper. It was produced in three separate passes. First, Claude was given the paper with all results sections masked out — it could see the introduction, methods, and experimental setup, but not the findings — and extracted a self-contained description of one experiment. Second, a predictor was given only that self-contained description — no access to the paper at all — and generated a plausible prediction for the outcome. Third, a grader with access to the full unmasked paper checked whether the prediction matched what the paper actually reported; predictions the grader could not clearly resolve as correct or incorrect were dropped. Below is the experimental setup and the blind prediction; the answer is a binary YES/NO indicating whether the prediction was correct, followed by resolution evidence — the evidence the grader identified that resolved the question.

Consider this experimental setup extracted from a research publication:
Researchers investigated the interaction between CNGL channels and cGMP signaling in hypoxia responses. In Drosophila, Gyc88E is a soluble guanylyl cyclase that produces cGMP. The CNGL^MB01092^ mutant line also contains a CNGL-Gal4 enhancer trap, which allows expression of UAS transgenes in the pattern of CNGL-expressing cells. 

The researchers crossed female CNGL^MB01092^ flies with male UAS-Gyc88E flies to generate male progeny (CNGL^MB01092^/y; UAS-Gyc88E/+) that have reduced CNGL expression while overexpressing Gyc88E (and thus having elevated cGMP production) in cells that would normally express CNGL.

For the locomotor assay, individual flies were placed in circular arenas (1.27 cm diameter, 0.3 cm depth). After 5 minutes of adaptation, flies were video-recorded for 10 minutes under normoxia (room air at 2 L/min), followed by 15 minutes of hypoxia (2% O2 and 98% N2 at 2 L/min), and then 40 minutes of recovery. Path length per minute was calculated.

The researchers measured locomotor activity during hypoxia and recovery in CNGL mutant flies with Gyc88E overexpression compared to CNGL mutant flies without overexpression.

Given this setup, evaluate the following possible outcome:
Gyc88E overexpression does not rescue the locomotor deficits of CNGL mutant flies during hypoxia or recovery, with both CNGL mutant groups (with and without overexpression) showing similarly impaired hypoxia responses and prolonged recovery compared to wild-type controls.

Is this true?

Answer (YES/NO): NO